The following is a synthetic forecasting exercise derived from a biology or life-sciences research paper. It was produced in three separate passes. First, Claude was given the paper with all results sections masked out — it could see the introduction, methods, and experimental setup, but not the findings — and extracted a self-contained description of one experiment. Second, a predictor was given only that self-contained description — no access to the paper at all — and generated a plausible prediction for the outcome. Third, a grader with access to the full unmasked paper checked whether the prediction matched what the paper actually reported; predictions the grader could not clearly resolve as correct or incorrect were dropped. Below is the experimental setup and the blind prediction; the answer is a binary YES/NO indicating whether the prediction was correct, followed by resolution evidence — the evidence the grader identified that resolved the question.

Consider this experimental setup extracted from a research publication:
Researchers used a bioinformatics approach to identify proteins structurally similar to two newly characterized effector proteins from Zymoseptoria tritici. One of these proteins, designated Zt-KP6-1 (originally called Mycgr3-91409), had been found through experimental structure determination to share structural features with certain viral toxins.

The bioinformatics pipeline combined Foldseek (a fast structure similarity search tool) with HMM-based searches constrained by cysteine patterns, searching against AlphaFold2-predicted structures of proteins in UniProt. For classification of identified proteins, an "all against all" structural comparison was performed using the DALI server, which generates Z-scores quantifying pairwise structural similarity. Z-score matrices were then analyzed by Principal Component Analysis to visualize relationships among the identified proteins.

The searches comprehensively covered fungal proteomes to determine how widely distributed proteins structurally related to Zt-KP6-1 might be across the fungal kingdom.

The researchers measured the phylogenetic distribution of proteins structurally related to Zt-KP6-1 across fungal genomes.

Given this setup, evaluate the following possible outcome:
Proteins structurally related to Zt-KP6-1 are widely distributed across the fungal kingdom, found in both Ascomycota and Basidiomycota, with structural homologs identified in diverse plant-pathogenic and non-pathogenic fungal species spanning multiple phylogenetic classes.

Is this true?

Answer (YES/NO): YES